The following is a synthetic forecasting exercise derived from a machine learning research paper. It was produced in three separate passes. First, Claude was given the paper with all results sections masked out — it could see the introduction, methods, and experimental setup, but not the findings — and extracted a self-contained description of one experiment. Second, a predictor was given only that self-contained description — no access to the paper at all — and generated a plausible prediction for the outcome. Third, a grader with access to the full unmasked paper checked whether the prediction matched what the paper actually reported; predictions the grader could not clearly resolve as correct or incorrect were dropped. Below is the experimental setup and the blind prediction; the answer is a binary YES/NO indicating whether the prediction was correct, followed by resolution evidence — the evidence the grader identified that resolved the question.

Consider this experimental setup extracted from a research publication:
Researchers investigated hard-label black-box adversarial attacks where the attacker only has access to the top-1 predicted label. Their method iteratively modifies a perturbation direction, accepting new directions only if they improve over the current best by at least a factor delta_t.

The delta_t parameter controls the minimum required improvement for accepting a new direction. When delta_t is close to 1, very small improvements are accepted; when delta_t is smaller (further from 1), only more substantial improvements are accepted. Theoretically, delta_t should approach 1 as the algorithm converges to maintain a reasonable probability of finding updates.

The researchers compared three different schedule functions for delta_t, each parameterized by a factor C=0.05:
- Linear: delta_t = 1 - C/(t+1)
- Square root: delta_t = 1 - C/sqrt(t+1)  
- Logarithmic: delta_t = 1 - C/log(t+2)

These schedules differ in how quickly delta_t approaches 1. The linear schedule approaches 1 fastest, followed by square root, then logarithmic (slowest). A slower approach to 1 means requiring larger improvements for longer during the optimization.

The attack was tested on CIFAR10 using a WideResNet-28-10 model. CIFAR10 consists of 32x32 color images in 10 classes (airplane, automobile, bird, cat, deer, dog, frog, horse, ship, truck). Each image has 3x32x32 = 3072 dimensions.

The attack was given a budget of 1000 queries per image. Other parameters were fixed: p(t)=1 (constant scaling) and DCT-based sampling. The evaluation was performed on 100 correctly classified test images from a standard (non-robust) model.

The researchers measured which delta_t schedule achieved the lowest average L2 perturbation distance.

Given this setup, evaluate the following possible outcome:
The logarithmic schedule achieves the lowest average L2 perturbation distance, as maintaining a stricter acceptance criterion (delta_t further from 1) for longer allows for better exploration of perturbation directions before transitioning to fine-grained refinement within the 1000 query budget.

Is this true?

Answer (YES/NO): YES